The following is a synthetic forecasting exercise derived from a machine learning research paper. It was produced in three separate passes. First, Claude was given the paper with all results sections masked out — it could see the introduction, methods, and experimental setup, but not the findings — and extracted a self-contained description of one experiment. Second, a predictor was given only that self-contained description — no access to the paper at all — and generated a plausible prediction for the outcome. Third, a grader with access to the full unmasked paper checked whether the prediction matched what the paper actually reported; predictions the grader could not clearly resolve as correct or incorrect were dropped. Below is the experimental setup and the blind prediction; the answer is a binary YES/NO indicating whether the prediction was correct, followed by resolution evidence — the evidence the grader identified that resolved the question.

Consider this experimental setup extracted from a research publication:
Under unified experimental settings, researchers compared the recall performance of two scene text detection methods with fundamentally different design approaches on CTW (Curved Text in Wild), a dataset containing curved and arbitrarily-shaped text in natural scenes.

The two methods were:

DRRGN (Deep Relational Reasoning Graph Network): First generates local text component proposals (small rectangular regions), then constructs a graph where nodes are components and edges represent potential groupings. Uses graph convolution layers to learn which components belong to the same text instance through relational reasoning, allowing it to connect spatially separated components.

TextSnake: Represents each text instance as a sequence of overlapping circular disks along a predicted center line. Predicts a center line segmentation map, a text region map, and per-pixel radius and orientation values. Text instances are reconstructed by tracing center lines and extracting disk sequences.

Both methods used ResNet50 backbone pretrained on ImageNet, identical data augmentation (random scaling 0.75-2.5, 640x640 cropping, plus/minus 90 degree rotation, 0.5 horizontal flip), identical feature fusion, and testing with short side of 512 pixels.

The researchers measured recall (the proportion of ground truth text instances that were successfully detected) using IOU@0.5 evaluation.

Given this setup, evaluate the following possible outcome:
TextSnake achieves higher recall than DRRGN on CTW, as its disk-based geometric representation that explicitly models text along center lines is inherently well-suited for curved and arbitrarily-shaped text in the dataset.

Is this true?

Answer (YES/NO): NO